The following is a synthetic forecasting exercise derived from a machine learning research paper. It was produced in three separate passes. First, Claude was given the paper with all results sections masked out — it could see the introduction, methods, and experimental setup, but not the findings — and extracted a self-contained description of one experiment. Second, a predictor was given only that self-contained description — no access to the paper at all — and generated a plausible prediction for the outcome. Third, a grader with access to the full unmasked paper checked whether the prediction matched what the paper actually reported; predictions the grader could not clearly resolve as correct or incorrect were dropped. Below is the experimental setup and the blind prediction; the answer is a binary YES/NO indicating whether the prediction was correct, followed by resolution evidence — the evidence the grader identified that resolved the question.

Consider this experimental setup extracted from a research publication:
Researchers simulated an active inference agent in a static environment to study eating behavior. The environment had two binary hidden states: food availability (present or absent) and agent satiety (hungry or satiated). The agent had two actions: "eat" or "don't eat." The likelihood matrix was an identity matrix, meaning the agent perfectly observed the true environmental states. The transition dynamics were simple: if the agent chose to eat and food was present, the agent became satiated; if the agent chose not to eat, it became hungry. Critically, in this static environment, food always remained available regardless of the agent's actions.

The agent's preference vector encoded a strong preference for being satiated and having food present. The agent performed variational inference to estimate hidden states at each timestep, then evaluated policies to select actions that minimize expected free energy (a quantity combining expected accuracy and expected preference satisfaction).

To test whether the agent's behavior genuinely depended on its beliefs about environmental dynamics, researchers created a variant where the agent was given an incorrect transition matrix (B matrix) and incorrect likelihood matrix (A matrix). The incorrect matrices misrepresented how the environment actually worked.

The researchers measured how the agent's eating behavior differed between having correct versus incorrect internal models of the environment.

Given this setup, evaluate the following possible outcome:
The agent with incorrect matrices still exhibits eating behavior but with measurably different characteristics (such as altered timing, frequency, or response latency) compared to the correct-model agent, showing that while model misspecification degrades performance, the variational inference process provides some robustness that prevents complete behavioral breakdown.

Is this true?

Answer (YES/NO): NO